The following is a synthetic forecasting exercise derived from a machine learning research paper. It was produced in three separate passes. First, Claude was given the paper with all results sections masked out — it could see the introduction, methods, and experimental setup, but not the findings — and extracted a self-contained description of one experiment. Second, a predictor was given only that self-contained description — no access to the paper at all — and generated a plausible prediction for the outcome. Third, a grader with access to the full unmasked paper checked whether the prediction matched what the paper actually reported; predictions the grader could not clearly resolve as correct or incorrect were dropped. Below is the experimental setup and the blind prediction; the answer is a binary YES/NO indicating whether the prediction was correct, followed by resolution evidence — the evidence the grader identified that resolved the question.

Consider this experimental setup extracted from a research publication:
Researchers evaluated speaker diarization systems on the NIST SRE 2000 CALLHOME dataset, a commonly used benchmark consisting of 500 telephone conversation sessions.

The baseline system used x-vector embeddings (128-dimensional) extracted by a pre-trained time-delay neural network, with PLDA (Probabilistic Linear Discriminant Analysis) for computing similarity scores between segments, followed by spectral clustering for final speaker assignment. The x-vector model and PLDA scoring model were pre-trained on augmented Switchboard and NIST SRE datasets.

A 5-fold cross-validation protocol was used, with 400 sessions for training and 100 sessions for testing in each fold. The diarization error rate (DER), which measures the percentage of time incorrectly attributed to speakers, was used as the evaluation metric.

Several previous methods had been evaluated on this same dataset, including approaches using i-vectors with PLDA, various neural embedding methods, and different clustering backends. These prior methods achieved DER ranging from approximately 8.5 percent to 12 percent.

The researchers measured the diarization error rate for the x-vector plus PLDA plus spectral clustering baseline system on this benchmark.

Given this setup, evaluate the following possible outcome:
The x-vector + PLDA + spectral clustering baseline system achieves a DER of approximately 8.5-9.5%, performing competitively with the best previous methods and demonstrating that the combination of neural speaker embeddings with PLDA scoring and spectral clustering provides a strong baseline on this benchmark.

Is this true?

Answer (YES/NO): NO